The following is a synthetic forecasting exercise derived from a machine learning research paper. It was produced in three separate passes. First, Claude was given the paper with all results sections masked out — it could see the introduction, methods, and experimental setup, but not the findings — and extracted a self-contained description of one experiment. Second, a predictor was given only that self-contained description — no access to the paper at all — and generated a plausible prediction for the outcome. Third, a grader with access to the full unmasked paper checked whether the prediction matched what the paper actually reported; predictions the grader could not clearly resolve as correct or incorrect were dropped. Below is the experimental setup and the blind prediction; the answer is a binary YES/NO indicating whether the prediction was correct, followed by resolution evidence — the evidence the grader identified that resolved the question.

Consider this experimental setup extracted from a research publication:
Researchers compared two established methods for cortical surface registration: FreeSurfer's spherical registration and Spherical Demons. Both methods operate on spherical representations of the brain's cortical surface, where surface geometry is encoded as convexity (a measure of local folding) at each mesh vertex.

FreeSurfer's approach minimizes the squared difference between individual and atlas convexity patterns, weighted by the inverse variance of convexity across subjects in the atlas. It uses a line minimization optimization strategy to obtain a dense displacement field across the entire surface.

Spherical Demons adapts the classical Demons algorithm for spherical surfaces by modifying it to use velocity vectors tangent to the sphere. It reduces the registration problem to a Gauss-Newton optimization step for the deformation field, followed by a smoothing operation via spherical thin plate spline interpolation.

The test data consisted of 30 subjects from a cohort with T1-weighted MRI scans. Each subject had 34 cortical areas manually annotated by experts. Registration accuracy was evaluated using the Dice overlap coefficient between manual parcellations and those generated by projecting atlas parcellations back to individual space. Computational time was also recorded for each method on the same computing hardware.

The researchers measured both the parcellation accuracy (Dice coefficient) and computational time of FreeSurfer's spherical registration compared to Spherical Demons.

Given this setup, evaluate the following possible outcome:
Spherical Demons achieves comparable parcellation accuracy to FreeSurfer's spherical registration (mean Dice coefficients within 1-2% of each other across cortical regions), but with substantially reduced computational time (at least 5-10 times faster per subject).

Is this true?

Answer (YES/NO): NO